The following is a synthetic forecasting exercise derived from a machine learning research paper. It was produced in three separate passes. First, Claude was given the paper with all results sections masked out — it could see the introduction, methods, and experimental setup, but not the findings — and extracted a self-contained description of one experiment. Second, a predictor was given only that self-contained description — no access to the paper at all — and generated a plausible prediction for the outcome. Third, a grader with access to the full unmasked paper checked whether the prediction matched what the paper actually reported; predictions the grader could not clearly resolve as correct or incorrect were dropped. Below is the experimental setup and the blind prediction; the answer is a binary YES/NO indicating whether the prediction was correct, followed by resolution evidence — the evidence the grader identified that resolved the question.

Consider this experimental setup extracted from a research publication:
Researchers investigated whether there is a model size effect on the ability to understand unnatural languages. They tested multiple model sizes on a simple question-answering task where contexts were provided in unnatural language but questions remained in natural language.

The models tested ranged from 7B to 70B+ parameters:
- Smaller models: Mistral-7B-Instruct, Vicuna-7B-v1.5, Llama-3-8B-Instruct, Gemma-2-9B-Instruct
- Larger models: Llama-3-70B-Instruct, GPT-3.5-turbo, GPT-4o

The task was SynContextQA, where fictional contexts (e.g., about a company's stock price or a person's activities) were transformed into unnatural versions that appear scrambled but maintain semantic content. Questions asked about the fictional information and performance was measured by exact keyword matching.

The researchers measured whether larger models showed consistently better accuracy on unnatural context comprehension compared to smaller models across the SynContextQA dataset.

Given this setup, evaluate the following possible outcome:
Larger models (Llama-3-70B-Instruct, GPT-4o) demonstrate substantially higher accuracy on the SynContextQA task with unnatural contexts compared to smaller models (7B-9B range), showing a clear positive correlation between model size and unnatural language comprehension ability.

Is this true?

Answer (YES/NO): NO